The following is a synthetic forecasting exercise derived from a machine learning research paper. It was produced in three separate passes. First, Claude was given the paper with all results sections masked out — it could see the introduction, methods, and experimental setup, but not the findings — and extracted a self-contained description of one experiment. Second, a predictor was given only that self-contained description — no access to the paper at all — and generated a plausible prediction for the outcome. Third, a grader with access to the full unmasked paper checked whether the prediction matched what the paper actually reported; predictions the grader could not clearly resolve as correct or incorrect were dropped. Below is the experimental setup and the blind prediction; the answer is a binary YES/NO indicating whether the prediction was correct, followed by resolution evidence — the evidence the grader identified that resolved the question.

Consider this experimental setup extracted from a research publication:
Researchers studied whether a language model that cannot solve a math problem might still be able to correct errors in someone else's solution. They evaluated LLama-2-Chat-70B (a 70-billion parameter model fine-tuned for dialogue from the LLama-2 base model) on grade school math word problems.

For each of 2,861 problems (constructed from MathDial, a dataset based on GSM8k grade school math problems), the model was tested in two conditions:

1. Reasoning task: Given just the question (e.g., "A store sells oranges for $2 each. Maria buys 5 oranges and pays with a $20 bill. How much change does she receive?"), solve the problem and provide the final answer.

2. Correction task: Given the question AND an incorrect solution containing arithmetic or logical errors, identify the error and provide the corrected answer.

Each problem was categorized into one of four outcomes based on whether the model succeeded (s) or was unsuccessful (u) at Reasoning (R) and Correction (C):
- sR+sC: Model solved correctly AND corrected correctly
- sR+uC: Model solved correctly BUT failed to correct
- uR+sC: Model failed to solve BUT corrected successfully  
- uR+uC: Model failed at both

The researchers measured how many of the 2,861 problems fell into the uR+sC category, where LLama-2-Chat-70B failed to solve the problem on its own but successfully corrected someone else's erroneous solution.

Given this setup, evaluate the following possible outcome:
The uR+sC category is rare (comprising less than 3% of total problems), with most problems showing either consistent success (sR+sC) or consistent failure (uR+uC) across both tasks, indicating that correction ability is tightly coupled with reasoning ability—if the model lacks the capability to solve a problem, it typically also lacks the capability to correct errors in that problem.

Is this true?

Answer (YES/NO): NO